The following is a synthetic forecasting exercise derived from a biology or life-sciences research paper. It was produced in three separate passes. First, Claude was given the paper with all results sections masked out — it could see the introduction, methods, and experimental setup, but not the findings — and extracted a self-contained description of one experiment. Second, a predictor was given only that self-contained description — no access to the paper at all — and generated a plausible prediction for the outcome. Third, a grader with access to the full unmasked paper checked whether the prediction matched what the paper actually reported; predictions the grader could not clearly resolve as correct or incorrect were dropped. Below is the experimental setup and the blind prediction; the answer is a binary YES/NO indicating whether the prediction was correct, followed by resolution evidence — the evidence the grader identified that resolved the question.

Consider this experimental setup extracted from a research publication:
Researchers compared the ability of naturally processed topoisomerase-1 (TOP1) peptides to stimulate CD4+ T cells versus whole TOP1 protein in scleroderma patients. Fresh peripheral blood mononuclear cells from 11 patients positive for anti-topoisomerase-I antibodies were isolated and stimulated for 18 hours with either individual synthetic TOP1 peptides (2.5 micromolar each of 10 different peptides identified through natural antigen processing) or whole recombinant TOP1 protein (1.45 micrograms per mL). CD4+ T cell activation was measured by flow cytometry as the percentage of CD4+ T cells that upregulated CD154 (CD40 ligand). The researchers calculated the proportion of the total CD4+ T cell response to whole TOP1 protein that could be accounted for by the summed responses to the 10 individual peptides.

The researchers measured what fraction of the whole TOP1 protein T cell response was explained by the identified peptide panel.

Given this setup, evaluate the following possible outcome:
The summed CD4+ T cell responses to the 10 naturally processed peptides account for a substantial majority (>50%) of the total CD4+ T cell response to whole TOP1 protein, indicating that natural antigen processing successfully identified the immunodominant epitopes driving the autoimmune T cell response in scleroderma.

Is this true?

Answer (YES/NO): NO